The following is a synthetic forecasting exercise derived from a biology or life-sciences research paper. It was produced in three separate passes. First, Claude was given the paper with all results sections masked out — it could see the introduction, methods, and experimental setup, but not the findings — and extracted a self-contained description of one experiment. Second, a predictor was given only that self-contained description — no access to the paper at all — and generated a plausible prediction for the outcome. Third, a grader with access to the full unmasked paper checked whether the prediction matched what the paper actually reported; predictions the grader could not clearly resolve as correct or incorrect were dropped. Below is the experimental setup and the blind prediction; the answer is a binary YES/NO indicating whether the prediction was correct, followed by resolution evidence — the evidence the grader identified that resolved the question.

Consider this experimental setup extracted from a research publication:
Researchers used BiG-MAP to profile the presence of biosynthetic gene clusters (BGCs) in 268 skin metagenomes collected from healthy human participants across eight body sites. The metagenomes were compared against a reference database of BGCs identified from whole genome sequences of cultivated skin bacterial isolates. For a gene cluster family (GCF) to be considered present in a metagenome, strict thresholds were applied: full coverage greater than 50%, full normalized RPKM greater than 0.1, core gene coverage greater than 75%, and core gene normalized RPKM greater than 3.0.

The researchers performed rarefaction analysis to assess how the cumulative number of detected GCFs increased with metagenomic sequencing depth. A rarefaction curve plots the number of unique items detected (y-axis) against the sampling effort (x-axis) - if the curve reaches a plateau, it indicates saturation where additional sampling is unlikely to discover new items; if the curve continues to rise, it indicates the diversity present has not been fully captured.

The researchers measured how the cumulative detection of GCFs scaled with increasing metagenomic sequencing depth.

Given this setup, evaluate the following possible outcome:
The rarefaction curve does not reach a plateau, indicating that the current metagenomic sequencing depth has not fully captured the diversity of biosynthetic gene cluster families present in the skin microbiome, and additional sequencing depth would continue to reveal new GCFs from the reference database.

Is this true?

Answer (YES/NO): NO